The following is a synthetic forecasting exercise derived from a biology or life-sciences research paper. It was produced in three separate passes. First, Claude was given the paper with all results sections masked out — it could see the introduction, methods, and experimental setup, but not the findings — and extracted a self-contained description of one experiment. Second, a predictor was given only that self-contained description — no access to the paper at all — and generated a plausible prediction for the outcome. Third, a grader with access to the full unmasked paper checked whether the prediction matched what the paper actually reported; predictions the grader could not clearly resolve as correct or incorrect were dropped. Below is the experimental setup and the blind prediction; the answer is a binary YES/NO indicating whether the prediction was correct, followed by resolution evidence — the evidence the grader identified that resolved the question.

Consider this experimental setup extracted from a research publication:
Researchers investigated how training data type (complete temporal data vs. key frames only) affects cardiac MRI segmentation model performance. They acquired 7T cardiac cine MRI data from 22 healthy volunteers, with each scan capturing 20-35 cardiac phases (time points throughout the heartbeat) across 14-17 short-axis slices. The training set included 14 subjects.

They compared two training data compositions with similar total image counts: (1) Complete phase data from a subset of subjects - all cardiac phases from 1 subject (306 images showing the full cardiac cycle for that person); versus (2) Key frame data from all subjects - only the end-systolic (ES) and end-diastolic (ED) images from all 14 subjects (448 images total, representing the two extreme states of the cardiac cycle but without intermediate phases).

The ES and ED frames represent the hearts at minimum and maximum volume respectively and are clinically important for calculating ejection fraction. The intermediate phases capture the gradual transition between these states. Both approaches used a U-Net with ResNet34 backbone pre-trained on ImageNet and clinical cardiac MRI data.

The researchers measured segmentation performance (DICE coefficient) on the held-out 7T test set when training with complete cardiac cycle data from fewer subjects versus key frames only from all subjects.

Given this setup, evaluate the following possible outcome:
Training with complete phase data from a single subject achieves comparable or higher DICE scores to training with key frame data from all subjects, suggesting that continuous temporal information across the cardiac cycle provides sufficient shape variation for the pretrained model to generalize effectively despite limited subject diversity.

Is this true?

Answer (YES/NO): NO